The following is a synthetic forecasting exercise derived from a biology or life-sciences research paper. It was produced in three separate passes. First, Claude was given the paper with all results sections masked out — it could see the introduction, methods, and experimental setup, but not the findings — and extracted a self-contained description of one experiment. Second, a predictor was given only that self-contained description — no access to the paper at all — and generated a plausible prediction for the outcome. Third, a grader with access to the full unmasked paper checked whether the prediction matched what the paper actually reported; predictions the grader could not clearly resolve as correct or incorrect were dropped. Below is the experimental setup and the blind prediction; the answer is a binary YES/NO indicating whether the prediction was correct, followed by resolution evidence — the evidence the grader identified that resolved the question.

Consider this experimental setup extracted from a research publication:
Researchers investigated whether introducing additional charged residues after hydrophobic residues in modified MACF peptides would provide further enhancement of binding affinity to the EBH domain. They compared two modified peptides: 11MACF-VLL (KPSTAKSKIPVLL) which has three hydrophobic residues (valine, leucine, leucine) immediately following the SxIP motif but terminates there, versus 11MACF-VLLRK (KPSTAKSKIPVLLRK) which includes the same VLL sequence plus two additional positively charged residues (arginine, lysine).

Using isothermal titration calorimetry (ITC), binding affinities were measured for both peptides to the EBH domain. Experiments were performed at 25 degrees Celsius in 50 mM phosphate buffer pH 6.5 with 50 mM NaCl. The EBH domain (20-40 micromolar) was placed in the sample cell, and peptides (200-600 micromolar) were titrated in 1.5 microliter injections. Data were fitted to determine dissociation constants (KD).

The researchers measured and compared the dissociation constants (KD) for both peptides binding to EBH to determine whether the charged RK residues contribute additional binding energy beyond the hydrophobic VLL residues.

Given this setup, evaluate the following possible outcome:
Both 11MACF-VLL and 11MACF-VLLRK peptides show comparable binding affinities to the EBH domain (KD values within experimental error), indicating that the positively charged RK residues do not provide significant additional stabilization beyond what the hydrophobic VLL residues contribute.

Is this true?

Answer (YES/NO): NO